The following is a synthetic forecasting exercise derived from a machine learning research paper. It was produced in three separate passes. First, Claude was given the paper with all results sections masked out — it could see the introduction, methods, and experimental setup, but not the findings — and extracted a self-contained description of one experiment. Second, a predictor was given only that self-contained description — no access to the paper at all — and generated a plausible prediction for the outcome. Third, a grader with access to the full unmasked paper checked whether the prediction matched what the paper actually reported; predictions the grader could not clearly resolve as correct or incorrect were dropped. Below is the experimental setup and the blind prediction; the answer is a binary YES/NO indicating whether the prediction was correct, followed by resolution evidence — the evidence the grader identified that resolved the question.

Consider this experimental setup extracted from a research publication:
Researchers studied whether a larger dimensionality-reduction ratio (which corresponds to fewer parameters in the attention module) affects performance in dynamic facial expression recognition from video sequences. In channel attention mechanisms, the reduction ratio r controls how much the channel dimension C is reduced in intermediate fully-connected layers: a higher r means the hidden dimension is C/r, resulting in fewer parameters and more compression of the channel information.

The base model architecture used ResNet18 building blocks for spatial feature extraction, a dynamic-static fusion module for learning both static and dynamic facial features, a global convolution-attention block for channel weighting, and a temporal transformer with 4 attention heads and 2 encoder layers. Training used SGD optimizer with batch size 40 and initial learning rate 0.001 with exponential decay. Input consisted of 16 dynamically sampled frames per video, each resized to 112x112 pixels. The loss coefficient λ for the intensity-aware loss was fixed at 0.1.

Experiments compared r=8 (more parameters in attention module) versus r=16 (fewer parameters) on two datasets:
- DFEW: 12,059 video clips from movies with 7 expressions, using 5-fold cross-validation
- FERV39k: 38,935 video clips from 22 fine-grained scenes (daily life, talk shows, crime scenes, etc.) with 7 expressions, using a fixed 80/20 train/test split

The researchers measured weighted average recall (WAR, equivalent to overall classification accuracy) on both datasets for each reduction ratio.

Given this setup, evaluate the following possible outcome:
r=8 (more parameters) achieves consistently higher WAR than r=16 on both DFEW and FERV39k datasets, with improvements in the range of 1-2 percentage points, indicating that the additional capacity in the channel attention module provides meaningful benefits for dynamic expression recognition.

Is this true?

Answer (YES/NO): NO